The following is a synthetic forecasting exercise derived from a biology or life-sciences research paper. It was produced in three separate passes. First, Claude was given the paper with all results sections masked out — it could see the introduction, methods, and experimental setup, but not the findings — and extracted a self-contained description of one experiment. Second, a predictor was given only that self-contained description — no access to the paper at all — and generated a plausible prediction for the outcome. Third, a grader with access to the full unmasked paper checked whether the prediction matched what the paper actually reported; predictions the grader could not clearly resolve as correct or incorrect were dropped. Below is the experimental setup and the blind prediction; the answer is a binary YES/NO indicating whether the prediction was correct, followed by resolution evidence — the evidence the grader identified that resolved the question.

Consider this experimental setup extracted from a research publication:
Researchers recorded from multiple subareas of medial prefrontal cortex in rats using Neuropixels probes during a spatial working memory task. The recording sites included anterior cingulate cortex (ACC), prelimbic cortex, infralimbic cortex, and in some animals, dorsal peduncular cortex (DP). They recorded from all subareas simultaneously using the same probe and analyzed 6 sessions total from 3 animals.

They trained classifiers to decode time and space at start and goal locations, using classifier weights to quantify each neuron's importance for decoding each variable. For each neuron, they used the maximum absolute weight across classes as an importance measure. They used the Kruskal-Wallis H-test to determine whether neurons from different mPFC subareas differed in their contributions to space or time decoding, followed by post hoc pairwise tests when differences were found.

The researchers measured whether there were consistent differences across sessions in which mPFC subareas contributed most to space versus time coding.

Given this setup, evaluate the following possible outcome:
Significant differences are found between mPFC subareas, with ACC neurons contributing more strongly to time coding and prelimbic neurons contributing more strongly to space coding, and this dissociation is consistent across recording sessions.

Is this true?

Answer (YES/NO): NO